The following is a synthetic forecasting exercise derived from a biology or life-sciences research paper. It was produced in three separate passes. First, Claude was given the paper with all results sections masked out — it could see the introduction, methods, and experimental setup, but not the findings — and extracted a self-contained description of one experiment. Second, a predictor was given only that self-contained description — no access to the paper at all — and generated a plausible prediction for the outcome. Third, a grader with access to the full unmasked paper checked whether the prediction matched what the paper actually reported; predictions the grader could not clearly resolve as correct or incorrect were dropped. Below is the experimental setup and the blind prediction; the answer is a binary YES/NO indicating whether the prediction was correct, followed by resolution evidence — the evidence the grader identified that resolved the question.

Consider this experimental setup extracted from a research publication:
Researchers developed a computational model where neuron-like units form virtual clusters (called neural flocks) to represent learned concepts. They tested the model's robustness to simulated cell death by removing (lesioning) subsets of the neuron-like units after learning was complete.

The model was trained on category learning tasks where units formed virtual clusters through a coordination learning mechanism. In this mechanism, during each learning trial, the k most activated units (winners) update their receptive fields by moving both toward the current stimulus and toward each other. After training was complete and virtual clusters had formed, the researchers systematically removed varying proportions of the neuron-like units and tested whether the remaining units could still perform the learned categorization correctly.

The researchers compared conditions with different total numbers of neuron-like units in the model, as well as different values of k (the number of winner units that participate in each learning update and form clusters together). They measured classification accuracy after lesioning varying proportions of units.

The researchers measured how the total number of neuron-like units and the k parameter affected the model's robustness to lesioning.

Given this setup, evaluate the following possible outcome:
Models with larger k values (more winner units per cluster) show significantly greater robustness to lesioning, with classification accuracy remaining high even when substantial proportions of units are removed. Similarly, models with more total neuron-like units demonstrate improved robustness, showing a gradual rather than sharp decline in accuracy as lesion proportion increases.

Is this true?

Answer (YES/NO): YES